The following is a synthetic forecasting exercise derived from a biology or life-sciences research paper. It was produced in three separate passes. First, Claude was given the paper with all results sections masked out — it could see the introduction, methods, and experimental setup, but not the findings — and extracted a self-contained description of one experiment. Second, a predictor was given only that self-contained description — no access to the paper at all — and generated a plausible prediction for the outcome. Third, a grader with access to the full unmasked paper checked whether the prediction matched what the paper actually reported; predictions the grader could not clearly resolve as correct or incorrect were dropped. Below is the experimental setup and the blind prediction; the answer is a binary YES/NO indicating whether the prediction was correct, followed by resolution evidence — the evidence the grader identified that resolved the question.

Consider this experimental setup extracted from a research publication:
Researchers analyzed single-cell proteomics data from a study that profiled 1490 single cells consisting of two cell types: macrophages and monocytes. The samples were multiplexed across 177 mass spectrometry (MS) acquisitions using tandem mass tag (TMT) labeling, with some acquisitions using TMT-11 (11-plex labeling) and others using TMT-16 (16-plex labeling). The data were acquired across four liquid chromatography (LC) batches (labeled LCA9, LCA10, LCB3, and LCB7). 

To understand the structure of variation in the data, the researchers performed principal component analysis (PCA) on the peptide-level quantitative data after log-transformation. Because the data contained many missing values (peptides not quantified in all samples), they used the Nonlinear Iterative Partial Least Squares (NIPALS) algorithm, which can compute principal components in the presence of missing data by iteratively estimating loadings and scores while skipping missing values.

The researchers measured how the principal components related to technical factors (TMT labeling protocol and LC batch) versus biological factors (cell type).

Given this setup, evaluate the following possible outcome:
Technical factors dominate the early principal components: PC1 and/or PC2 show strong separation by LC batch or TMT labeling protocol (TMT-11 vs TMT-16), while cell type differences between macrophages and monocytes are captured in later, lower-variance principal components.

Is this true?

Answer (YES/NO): YES